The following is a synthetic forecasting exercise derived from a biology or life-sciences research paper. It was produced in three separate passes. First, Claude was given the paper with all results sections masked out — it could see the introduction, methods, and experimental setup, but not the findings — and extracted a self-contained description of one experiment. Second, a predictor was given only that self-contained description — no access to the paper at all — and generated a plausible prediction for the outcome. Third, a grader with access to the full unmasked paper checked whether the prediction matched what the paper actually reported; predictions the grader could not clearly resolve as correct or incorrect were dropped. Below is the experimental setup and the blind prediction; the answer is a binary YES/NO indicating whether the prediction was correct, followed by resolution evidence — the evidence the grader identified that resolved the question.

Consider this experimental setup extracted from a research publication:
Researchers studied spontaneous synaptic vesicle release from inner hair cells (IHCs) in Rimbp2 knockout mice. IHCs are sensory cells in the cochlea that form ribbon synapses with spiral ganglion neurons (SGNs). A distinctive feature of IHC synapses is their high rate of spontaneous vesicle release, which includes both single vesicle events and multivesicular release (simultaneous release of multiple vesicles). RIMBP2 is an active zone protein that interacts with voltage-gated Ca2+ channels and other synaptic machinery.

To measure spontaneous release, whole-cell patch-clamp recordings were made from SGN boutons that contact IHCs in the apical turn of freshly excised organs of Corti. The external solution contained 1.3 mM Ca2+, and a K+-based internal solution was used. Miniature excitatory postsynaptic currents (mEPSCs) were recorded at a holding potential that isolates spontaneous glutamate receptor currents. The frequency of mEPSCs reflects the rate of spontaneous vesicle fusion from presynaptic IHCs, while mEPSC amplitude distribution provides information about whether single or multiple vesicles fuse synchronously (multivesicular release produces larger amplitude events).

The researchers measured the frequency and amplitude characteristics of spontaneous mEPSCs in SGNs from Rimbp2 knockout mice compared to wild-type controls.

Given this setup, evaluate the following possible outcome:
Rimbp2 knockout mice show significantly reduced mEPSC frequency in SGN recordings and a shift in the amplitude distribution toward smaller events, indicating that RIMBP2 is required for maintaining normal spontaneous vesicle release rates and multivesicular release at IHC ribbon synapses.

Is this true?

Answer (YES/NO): NO